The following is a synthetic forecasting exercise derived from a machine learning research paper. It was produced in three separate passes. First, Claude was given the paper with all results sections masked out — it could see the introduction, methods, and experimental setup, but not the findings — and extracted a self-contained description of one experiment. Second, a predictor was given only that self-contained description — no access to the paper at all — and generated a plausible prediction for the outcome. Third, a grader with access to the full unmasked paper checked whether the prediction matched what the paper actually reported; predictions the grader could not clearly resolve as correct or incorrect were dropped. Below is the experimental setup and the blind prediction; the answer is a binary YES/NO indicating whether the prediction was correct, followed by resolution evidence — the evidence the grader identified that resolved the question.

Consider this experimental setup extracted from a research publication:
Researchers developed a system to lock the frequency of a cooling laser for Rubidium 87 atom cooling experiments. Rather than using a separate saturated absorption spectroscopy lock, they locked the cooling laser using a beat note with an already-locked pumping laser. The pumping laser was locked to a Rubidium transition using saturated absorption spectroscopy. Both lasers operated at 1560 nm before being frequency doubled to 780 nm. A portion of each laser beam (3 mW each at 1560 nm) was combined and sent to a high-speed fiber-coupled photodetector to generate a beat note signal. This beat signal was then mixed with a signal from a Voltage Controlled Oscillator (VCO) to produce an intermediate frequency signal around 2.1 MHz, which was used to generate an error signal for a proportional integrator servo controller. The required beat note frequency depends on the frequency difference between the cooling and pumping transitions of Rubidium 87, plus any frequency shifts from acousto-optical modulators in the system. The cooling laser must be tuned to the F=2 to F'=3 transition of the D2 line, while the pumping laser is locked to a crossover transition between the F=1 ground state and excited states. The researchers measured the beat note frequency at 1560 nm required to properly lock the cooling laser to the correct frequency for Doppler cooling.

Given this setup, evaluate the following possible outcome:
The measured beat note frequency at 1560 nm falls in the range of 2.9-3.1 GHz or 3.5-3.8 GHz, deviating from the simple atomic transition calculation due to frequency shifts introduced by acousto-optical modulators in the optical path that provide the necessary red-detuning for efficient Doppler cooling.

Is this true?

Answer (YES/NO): NO